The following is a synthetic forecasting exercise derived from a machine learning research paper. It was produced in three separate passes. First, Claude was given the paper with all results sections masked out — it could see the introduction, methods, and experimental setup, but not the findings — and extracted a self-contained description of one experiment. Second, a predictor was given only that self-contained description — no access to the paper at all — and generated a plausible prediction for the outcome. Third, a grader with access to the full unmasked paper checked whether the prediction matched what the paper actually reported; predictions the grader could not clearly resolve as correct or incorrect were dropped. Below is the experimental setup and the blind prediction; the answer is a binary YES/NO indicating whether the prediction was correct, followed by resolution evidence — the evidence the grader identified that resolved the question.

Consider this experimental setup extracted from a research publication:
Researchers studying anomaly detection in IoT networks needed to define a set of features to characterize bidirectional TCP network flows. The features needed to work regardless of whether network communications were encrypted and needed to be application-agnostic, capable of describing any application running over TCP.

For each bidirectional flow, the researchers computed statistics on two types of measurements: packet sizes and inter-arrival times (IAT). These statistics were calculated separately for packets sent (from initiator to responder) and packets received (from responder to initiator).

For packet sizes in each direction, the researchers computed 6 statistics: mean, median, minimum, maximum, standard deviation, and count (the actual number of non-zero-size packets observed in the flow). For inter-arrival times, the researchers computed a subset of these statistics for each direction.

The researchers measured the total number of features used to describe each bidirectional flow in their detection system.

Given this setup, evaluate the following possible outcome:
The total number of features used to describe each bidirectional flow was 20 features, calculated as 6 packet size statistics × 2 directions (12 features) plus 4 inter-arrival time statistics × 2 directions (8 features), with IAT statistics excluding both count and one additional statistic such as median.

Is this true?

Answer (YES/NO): NO